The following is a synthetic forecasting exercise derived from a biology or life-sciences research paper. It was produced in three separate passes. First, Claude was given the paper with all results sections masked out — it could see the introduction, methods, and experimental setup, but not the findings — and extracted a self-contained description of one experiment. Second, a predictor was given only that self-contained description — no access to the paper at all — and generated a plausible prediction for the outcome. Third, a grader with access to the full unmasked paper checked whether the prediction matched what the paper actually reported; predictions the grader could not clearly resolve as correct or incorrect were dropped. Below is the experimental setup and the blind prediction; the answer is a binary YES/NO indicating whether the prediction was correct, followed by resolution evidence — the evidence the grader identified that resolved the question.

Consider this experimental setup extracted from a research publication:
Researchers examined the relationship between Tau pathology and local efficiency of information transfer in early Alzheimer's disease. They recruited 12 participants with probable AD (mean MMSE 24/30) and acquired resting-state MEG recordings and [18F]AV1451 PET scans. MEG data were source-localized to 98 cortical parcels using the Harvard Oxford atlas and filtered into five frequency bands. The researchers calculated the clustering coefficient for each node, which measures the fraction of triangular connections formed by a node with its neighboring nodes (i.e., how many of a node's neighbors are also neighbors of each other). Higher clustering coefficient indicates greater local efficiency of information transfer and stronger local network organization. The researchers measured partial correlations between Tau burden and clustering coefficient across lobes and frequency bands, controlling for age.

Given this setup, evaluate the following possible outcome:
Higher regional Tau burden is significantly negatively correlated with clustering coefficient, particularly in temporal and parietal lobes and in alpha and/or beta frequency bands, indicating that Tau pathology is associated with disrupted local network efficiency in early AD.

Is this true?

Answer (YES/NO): NO